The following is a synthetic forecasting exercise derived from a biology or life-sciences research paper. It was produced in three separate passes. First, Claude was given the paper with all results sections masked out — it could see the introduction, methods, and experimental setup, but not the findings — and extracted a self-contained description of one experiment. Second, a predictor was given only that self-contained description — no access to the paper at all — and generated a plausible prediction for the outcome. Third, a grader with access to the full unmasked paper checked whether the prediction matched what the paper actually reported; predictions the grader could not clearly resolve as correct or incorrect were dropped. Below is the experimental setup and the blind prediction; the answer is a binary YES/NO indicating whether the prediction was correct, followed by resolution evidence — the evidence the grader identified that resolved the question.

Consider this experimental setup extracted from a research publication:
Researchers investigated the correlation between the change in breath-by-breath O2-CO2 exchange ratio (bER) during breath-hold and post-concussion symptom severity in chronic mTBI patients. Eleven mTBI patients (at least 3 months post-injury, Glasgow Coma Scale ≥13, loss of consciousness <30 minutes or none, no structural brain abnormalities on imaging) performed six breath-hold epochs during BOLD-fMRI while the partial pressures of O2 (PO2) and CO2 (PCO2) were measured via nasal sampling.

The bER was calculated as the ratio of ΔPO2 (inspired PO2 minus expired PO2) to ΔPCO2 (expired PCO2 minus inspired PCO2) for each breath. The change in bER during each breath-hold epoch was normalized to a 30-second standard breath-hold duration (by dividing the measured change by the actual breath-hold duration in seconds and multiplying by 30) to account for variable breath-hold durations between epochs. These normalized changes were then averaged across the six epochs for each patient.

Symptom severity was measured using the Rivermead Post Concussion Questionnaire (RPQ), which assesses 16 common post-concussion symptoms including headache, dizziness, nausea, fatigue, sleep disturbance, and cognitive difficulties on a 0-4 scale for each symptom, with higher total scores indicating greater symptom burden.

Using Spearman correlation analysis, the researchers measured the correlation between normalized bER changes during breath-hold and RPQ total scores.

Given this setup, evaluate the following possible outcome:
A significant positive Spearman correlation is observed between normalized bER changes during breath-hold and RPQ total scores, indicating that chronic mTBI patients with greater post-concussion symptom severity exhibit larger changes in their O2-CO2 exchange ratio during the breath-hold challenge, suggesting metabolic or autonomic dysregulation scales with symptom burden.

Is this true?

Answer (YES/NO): NO